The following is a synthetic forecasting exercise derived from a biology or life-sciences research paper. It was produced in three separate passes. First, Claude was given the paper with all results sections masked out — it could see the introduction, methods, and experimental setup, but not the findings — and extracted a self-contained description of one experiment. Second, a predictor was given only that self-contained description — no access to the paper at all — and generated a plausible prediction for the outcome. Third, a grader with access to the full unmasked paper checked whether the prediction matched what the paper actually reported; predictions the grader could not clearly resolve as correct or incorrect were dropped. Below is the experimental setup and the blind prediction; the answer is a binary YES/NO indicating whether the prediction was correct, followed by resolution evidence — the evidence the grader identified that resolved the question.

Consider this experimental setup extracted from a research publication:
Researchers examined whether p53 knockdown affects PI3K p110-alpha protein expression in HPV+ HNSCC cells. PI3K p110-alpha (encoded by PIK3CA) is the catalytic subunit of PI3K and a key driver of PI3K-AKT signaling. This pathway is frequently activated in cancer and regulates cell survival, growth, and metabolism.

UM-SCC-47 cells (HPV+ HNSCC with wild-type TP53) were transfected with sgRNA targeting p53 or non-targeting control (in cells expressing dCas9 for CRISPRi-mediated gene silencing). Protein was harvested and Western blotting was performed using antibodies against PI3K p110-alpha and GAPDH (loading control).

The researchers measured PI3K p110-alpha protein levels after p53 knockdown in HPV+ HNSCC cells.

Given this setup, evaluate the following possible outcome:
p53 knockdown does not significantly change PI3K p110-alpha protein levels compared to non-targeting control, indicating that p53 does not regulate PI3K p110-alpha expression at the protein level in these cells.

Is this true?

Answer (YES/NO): NO